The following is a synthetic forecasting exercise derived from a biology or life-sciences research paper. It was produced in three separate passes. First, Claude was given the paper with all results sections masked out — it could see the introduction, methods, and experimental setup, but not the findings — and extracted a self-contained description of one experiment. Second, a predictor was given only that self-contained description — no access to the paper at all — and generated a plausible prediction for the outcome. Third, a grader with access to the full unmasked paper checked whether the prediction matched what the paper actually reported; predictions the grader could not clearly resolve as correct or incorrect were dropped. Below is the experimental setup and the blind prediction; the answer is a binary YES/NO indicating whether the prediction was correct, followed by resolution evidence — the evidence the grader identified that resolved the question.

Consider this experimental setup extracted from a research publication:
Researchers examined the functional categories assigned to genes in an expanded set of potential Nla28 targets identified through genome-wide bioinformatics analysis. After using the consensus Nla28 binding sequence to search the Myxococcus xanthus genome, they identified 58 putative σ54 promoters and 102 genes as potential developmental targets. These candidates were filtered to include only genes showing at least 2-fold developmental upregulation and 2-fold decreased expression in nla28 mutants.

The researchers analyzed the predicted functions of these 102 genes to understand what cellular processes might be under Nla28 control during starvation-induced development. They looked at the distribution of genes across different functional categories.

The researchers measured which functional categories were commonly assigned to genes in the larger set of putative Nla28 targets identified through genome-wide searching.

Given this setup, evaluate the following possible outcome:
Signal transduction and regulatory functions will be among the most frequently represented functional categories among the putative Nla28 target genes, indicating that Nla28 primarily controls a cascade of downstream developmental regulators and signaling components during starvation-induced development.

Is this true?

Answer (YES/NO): NO